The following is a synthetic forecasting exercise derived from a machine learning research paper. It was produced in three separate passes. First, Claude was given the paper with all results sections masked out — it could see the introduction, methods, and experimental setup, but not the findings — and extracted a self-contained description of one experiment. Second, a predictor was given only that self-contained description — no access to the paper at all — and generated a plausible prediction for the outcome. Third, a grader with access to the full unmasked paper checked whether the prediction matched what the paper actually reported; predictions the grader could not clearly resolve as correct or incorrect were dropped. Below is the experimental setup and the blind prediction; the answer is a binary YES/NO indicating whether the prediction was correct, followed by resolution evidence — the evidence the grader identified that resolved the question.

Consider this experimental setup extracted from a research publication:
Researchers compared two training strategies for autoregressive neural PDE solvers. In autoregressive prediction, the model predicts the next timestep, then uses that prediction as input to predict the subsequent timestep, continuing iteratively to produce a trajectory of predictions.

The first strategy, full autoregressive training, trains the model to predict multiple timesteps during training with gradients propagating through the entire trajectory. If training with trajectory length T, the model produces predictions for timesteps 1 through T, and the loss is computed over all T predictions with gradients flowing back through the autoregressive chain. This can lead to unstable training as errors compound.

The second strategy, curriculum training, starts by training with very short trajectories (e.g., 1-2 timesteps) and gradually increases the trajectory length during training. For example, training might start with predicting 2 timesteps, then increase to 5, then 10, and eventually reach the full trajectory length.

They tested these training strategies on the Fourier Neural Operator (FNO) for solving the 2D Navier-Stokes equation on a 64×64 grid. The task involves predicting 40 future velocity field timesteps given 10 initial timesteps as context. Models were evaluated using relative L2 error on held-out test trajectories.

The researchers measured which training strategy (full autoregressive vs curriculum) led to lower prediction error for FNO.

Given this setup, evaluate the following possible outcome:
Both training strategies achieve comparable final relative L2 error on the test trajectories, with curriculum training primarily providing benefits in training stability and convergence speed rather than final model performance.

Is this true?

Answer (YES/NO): NO